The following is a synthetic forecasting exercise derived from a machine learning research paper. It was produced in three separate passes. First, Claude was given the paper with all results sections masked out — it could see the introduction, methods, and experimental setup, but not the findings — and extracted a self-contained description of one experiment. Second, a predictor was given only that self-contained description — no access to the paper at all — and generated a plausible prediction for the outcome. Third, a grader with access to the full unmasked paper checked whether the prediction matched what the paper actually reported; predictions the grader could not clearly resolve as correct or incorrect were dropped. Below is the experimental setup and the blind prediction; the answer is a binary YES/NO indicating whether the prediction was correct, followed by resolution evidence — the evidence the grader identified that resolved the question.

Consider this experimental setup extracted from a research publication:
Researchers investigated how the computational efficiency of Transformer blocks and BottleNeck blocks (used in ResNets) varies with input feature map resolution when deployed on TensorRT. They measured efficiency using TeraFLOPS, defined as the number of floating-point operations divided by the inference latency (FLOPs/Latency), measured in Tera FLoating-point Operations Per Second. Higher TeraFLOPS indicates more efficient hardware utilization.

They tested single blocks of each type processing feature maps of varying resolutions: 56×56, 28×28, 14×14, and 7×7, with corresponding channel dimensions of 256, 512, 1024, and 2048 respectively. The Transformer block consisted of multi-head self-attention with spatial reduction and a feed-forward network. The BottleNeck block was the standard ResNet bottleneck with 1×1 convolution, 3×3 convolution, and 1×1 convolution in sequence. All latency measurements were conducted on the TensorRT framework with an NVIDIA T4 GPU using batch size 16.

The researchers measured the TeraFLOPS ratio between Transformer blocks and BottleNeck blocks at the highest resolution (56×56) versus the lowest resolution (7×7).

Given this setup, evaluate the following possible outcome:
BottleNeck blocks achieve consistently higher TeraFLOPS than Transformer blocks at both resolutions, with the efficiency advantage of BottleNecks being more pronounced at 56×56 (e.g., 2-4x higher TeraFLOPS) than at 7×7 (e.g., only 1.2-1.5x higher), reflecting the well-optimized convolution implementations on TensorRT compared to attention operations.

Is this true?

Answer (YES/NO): NO